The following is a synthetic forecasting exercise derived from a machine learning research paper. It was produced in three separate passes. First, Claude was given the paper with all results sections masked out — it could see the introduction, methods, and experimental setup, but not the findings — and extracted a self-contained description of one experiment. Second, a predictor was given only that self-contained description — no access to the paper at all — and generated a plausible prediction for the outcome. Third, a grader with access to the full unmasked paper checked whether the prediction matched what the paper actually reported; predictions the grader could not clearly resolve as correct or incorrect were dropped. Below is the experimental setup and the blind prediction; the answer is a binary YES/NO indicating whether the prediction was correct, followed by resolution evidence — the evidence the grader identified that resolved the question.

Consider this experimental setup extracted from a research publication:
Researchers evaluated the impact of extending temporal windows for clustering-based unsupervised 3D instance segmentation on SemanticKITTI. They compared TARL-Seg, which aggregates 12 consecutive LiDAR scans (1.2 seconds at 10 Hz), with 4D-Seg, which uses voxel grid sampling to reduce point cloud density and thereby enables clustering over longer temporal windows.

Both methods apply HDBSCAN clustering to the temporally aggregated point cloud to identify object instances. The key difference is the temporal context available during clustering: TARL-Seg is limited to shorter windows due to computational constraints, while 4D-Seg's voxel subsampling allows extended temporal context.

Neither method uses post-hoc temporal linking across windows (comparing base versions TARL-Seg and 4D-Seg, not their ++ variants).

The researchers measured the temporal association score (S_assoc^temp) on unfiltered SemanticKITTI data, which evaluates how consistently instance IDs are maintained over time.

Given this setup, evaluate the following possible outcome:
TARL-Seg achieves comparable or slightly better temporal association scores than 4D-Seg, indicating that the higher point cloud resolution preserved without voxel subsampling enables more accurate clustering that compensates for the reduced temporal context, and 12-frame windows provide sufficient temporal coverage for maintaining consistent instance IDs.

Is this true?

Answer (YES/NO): NO